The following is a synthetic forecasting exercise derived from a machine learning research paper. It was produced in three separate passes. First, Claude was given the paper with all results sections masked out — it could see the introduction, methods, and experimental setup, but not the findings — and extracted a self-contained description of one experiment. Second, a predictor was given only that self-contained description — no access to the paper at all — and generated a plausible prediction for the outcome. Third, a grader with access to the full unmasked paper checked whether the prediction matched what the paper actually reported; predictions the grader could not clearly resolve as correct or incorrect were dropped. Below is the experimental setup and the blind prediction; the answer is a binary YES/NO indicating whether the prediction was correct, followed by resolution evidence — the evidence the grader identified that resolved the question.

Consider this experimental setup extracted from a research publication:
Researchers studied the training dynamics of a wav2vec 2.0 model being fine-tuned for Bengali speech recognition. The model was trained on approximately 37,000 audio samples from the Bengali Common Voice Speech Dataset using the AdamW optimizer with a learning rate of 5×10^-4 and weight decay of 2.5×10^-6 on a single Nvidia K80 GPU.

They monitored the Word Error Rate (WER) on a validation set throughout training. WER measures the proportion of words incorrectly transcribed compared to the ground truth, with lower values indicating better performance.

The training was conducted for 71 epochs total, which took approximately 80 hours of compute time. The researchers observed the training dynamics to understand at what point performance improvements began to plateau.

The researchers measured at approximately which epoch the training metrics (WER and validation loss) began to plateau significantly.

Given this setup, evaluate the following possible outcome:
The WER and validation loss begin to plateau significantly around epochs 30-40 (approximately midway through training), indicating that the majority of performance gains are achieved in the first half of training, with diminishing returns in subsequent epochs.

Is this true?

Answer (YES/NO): NO